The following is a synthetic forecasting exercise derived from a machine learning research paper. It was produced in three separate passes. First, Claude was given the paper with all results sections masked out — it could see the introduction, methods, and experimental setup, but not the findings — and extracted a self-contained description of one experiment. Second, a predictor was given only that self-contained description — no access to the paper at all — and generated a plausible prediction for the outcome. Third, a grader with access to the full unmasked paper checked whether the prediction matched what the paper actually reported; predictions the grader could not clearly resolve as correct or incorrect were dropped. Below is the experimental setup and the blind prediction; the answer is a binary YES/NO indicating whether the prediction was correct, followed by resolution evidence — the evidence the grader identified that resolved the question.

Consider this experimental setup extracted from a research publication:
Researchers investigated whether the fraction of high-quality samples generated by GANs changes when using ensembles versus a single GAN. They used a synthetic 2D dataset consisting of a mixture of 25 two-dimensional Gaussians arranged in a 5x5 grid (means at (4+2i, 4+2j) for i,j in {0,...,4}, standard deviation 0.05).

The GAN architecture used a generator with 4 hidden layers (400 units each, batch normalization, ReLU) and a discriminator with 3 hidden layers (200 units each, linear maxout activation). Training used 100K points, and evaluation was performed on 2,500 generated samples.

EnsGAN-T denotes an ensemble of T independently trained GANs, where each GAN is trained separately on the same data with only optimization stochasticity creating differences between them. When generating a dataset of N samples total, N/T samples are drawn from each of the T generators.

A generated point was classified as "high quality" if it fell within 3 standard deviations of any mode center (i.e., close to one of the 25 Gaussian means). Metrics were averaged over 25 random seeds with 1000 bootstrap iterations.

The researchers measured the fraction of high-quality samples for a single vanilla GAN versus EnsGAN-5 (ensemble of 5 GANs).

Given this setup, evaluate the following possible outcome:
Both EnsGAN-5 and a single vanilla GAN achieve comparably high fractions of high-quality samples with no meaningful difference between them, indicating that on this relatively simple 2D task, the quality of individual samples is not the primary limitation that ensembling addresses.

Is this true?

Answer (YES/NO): YES